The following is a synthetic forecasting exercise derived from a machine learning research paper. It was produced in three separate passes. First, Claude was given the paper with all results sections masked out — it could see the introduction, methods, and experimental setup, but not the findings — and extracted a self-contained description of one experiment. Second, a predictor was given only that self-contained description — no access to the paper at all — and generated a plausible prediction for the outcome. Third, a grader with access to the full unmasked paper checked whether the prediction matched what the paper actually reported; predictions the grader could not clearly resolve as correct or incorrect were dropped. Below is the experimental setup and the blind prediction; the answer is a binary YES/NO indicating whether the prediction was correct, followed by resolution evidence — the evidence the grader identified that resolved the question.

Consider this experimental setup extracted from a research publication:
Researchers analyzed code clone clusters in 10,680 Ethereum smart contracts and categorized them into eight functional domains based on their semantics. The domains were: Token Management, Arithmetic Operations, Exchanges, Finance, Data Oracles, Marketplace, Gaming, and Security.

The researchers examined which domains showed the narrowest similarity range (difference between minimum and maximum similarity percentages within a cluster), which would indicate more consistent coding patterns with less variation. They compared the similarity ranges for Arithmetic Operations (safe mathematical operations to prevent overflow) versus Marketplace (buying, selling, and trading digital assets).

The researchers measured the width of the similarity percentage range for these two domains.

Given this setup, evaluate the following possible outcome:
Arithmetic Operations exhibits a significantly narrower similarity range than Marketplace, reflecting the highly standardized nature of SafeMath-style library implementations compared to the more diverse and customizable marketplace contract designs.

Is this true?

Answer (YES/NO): YES